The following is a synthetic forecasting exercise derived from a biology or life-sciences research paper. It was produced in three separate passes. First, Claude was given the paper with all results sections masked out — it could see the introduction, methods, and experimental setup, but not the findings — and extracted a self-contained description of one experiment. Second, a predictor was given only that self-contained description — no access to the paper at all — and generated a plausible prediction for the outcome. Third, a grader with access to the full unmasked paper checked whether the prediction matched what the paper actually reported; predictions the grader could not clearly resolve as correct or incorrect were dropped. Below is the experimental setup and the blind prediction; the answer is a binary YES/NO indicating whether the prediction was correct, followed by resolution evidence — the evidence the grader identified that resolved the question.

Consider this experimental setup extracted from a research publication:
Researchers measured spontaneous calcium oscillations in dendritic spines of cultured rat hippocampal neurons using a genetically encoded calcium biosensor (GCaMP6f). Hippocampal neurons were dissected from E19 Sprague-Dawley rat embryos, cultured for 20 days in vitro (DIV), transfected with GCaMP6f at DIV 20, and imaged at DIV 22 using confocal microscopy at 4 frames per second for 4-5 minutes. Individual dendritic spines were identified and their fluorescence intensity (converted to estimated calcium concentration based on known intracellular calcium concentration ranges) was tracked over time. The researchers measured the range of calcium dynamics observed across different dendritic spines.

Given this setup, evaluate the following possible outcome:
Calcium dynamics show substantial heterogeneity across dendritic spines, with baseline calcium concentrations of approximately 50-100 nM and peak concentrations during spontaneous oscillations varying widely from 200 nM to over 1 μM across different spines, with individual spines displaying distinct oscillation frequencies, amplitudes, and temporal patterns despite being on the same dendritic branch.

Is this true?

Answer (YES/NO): NO